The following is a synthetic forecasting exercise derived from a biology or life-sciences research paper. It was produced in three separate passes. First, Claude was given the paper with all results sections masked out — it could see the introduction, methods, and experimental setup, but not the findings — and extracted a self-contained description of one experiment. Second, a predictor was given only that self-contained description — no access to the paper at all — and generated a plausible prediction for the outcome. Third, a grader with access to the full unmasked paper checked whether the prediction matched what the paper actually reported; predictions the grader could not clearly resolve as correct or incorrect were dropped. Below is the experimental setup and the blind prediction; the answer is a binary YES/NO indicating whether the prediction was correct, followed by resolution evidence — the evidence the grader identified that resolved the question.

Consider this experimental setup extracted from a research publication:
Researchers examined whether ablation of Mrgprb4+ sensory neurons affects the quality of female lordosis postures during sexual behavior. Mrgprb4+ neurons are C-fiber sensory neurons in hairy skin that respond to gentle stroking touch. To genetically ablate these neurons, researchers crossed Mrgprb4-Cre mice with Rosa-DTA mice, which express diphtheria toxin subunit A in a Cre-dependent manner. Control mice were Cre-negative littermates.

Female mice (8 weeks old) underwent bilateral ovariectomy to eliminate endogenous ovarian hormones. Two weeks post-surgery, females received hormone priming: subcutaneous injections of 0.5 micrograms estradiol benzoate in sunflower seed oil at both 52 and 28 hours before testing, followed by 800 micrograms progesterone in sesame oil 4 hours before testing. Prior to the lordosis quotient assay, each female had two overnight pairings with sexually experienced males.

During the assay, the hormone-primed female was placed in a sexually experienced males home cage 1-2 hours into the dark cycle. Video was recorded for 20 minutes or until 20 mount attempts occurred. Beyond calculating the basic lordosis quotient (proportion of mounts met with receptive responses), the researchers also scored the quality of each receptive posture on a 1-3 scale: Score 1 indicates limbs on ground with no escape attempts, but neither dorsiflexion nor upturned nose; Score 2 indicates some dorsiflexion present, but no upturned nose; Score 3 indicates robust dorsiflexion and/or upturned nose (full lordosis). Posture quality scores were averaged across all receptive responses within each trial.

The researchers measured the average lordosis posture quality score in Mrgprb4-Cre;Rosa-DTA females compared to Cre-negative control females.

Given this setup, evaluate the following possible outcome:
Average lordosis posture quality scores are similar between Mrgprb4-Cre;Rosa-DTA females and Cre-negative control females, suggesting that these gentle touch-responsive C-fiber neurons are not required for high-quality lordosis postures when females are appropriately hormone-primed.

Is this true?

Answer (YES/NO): YES